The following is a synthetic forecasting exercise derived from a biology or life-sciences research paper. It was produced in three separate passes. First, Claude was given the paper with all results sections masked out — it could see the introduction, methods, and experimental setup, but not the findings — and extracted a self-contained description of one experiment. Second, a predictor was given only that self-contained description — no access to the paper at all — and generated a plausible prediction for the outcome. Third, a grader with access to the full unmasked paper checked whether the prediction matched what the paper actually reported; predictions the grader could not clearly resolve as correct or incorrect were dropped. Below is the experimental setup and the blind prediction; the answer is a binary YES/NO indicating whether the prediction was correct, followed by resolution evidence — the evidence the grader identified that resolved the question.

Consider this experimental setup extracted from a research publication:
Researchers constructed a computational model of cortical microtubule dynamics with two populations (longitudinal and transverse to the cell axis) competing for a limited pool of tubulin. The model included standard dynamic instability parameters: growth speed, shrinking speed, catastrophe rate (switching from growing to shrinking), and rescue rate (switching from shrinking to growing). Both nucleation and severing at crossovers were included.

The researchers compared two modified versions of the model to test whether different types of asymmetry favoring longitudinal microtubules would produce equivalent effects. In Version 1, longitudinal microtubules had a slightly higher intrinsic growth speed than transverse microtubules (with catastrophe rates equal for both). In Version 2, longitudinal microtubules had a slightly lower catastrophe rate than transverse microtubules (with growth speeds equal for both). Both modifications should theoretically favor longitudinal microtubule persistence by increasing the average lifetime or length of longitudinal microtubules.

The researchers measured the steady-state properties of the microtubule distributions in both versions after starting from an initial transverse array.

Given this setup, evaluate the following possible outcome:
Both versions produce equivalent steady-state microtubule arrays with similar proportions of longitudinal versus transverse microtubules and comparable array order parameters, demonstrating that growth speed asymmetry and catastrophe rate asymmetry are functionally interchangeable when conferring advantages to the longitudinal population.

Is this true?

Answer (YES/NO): YES